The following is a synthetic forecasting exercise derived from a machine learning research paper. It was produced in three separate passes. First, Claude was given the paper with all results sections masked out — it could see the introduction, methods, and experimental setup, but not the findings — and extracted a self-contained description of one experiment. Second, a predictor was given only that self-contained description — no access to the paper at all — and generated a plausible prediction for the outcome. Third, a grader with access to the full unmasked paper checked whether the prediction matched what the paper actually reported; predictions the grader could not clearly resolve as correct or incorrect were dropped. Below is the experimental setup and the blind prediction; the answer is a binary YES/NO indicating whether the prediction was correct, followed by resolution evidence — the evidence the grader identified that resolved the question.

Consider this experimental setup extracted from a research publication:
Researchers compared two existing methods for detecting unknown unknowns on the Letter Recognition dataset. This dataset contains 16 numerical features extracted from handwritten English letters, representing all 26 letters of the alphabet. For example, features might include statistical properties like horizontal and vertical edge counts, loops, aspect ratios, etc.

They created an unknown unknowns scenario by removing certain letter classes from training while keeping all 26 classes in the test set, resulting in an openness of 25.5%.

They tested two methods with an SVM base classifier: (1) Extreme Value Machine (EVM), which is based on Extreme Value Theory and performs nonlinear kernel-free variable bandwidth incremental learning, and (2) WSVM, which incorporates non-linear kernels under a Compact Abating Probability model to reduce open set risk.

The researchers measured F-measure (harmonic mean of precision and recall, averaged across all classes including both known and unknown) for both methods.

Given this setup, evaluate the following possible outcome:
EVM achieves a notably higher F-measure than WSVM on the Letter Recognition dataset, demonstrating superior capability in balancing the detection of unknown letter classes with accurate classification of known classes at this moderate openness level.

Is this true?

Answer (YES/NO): NO